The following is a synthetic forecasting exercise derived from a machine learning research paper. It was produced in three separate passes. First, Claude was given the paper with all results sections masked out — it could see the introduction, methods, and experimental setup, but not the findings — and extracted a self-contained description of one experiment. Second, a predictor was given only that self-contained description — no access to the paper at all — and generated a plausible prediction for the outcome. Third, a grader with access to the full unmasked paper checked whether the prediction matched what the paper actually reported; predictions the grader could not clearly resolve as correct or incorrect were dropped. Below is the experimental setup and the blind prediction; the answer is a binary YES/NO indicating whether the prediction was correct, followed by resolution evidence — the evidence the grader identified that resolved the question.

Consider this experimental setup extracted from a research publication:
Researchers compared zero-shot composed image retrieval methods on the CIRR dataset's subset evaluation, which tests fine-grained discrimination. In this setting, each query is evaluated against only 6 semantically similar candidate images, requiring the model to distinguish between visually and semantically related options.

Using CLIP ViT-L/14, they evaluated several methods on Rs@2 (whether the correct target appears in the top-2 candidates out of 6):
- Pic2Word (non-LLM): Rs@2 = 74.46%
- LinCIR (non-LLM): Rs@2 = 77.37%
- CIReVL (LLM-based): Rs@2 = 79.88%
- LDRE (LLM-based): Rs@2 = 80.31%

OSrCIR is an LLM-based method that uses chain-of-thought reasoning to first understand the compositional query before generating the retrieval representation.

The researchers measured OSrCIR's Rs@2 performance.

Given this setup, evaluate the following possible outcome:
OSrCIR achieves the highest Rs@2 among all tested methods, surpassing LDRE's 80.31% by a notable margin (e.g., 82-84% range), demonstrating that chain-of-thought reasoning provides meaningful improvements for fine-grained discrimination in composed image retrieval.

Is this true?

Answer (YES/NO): NO